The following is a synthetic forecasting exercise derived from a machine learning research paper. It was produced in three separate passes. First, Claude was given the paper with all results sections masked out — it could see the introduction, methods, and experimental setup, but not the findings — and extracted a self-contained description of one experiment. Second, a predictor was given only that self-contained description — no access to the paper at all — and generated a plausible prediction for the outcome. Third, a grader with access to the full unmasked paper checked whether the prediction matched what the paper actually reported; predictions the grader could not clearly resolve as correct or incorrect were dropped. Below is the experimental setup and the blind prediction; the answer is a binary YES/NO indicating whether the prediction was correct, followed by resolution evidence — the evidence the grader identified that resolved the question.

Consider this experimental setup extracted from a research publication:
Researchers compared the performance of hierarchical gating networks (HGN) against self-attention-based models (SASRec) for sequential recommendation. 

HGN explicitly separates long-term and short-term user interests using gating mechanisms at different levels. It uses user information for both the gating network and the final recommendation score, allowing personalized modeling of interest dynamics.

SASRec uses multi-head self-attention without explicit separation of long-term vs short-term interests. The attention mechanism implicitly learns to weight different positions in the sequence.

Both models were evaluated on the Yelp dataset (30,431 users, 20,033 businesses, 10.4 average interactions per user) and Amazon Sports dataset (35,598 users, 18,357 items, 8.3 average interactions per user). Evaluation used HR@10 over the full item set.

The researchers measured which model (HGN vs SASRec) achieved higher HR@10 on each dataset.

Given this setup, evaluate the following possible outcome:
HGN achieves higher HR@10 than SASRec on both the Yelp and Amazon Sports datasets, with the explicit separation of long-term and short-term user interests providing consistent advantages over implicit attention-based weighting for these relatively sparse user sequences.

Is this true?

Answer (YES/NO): NO